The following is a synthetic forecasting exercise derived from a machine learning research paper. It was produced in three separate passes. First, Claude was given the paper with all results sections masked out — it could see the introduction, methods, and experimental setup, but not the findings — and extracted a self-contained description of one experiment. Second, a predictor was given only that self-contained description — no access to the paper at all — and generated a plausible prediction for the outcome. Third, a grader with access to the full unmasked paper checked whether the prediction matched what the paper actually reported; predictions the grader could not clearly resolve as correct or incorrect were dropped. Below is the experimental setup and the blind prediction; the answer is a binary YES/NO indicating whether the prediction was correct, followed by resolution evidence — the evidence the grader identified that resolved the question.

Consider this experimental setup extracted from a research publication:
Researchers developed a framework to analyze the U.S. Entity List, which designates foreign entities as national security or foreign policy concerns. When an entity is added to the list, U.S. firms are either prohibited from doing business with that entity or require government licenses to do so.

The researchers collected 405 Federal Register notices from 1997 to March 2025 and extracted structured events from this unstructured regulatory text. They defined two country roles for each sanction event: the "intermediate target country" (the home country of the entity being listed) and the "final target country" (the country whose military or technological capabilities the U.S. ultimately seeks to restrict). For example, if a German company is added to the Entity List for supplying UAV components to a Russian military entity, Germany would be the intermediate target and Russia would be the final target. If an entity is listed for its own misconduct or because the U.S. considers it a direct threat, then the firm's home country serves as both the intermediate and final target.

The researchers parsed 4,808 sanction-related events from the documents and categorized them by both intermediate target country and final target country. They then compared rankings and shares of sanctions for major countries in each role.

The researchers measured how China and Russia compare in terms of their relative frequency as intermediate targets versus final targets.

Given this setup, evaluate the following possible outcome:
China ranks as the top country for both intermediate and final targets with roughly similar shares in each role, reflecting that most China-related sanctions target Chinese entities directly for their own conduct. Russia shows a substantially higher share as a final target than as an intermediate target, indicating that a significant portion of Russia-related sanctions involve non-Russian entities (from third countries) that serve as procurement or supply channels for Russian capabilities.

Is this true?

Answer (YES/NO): NO